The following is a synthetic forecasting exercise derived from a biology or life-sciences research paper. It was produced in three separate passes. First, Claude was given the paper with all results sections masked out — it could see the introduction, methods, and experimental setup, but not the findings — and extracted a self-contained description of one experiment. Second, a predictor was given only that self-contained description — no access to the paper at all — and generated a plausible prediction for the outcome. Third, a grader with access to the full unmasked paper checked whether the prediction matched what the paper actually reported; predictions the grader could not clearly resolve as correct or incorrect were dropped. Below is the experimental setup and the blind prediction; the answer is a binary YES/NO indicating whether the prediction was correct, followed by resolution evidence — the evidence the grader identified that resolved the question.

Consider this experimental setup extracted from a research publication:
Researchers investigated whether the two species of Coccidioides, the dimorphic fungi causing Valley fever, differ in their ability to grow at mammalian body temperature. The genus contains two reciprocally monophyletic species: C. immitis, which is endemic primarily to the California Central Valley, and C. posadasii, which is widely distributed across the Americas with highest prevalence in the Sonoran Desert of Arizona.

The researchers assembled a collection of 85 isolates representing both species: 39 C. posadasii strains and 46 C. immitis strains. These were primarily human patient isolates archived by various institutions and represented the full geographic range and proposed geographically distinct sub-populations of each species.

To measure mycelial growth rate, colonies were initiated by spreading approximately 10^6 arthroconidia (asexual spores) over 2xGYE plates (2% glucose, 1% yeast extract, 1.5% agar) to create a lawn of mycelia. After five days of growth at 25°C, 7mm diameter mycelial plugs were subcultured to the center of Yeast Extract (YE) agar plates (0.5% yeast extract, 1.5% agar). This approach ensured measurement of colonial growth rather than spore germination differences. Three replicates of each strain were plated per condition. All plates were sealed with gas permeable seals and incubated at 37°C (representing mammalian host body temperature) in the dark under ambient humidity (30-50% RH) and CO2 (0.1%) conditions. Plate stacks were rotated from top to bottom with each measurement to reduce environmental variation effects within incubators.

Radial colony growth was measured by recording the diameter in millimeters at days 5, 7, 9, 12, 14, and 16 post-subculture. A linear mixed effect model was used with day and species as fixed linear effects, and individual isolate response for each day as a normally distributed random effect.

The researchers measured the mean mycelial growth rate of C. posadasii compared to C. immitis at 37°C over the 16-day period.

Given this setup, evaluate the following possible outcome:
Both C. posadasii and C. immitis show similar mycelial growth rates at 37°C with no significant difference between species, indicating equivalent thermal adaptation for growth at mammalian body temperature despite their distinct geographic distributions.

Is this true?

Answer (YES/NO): NO